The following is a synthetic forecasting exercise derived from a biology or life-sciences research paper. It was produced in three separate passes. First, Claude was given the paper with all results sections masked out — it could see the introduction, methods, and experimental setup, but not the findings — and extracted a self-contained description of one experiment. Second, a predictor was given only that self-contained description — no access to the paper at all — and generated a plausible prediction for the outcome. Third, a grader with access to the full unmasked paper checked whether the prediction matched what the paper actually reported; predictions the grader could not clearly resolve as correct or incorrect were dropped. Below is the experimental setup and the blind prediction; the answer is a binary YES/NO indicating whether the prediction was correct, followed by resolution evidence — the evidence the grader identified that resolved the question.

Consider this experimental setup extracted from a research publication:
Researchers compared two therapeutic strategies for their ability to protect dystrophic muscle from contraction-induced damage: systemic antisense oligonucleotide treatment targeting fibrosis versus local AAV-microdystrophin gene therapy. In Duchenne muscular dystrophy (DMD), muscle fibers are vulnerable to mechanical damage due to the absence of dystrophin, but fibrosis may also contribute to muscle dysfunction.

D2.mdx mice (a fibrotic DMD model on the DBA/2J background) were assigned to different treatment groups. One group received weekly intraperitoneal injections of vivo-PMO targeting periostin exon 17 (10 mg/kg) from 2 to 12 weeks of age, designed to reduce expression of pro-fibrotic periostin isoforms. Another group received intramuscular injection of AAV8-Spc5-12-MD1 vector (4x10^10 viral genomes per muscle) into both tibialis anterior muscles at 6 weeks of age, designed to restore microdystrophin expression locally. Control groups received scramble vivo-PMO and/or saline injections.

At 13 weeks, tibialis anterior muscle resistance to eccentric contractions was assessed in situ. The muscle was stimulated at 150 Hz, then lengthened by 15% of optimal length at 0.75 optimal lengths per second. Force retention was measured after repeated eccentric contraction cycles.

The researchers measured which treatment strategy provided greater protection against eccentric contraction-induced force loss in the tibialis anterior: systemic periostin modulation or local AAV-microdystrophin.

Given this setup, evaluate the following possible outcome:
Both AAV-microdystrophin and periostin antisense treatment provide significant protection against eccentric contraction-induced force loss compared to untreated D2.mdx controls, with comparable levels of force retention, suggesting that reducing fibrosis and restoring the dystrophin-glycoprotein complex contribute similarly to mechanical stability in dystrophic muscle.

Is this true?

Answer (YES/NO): NO